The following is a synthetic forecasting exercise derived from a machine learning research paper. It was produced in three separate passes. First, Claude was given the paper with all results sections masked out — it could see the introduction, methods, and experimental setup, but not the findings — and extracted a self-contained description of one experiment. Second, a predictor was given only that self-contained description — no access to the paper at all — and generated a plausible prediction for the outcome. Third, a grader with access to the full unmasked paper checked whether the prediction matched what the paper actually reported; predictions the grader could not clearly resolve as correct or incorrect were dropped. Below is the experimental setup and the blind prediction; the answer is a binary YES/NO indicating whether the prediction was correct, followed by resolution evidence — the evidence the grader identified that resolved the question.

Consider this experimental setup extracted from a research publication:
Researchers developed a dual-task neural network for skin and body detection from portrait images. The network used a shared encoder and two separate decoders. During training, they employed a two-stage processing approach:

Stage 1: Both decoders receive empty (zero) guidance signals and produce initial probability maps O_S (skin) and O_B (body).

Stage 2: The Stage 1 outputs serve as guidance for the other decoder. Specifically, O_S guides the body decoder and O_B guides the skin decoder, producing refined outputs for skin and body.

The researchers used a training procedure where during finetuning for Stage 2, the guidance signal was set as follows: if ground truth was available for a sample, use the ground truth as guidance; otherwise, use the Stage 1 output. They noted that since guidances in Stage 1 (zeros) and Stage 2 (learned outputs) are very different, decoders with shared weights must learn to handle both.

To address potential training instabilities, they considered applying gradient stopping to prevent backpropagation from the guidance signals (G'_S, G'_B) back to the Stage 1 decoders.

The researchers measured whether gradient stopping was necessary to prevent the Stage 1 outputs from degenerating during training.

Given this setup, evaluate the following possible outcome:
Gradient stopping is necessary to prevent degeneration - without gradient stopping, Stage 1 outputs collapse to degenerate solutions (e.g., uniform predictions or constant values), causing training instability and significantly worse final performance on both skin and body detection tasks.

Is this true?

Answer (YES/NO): YES